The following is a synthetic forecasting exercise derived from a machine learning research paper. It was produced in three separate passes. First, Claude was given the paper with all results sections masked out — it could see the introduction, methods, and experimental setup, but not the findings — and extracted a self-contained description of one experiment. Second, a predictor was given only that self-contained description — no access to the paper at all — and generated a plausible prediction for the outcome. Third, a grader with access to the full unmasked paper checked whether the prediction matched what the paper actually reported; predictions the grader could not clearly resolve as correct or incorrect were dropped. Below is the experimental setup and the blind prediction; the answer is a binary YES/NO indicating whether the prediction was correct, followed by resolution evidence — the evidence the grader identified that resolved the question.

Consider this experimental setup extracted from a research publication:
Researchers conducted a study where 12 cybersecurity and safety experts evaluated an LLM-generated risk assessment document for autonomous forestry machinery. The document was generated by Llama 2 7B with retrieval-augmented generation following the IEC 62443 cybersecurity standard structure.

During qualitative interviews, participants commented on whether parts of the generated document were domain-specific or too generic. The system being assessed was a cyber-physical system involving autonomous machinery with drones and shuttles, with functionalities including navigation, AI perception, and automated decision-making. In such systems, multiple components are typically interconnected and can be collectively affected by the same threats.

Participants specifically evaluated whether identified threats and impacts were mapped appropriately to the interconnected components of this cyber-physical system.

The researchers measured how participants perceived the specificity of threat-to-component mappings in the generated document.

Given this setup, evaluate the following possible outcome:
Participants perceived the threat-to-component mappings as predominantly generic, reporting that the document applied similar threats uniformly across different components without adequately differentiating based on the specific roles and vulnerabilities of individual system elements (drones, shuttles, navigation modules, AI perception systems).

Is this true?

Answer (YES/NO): NO